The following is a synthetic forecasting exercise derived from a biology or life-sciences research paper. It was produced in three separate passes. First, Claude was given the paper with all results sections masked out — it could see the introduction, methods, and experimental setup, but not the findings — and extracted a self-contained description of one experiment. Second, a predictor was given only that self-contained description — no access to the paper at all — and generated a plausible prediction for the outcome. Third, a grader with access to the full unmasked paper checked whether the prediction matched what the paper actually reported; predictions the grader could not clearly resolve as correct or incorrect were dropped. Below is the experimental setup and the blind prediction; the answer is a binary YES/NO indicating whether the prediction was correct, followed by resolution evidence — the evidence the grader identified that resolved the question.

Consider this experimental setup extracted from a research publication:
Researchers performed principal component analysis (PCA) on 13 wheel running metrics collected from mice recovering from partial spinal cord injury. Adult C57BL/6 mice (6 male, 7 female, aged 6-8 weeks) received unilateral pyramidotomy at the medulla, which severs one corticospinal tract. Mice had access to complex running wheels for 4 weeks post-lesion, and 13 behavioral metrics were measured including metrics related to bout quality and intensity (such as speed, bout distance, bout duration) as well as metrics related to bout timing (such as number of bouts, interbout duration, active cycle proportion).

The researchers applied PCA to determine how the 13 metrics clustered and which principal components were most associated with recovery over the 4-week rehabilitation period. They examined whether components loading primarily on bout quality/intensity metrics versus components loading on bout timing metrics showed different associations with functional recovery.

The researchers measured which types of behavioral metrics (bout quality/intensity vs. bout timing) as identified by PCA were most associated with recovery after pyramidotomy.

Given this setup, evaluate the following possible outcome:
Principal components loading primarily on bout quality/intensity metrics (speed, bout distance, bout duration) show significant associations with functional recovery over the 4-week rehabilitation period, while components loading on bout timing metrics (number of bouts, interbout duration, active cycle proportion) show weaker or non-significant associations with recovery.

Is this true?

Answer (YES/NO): YES